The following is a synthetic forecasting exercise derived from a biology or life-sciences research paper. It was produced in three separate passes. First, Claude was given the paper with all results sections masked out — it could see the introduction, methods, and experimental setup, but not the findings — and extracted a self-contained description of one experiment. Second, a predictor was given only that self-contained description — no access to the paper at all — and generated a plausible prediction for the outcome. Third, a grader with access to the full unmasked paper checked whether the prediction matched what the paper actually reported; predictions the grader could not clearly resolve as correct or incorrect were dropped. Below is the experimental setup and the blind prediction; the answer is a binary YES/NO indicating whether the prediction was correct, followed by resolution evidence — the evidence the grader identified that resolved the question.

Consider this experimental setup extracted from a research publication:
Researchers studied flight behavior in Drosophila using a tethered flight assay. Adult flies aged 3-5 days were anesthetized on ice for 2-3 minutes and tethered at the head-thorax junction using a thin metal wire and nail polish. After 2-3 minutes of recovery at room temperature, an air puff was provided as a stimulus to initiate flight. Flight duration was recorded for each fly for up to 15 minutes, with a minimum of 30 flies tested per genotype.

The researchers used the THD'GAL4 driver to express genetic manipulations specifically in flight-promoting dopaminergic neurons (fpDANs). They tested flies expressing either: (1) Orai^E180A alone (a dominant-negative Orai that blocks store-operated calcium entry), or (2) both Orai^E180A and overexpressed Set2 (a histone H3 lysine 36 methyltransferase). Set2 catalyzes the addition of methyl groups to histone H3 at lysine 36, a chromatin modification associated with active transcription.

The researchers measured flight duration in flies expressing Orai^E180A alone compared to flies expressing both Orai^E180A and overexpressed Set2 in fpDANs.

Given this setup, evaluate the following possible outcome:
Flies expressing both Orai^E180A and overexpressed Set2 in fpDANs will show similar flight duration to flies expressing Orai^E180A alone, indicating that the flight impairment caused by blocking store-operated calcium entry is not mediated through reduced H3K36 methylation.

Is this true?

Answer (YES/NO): NO